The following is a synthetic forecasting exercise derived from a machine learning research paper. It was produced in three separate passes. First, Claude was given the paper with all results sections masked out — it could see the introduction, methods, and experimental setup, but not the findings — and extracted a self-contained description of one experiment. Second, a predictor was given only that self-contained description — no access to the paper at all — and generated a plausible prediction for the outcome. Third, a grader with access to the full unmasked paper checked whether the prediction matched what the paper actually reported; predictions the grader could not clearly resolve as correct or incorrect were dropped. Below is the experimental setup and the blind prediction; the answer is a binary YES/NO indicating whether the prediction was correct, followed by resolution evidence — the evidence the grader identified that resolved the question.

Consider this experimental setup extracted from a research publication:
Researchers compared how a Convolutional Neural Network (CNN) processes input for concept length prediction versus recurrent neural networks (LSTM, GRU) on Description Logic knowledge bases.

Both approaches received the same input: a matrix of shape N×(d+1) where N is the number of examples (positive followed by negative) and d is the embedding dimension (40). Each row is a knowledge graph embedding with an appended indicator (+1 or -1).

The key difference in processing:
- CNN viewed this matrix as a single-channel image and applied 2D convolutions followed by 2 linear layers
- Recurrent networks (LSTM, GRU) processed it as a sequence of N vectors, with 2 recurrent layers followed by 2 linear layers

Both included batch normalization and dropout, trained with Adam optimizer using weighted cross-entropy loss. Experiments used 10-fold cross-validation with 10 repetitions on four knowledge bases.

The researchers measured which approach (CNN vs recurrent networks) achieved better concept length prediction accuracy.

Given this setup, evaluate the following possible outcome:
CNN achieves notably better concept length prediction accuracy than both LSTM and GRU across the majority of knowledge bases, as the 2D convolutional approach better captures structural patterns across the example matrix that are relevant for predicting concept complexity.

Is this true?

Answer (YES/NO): NO